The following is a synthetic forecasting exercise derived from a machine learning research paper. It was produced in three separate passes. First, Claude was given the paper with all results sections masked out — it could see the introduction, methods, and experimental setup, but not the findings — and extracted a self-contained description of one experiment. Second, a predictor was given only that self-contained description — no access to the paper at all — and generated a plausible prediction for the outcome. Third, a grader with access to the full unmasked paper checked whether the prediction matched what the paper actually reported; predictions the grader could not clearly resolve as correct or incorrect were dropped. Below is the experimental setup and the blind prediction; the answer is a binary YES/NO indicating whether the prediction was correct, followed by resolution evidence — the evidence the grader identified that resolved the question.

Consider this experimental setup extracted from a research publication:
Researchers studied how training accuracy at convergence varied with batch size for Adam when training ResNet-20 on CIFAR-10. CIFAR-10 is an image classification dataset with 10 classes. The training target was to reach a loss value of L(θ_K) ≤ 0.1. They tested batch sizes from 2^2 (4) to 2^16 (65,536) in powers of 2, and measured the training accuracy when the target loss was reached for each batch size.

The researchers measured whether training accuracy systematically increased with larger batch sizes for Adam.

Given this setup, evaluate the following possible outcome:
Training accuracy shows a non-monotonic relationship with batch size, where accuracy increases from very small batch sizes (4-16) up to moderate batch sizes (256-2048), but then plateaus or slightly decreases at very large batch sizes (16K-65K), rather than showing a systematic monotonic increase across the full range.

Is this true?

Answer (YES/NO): NO